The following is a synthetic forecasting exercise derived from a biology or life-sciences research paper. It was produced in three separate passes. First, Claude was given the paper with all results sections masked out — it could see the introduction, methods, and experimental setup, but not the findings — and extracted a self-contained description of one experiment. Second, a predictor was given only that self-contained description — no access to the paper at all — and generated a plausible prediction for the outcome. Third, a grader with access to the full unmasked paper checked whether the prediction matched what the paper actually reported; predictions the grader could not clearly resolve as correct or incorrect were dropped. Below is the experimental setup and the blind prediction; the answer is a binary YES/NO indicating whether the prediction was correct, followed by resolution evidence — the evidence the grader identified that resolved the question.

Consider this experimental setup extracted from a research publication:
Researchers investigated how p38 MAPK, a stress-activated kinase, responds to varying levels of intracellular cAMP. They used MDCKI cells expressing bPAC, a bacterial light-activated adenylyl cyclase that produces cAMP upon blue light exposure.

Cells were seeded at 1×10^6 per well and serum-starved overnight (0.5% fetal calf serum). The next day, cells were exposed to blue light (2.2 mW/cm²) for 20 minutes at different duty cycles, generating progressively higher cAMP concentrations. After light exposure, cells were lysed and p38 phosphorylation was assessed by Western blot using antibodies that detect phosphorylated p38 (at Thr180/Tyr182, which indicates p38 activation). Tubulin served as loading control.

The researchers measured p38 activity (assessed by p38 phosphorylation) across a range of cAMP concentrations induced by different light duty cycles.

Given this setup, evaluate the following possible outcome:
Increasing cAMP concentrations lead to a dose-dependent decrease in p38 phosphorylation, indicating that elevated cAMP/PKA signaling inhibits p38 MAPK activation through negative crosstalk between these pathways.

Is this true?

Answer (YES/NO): NO